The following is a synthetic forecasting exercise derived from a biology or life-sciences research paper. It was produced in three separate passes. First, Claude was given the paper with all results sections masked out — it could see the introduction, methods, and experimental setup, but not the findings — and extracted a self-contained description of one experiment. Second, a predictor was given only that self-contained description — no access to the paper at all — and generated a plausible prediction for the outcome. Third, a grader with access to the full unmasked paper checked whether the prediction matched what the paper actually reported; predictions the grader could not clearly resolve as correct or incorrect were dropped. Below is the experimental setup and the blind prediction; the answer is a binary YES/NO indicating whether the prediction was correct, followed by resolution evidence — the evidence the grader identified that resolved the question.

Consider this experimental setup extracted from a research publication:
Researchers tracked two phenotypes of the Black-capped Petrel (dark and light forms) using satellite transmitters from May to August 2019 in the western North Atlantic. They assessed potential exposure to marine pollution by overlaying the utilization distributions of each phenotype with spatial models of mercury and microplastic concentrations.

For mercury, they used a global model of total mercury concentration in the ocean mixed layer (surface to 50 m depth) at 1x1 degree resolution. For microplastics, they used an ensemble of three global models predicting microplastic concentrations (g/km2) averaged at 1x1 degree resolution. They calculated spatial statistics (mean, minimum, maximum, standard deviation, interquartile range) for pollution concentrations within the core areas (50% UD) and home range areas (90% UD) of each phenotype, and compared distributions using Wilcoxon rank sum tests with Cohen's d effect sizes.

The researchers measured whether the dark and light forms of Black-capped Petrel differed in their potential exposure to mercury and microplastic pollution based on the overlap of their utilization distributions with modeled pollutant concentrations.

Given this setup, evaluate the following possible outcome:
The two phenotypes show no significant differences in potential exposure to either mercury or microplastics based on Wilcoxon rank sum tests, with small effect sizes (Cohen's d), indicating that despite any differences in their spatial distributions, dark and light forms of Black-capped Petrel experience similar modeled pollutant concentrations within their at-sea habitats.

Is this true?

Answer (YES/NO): NO